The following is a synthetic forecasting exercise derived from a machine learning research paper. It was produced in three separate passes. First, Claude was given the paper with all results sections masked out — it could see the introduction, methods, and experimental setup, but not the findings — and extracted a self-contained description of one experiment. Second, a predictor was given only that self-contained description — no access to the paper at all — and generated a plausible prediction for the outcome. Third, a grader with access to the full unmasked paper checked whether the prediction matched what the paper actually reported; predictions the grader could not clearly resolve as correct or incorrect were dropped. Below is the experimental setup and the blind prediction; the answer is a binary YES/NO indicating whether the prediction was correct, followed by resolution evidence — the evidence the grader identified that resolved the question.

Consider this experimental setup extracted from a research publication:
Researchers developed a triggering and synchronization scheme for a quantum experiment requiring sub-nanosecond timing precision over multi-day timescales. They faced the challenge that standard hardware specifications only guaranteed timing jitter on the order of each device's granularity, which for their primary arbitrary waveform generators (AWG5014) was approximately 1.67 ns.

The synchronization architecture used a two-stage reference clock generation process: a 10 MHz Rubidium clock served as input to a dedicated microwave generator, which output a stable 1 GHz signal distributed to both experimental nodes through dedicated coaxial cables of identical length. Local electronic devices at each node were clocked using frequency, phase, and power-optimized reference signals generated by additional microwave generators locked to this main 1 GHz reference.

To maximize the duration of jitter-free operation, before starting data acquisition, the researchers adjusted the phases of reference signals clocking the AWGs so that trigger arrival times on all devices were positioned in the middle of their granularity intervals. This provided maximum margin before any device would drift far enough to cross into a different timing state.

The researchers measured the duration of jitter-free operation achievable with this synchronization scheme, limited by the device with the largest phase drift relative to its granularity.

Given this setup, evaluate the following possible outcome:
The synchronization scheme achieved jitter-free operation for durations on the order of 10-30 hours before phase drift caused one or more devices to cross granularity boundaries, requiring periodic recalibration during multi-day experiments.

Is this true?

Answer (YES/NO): NO